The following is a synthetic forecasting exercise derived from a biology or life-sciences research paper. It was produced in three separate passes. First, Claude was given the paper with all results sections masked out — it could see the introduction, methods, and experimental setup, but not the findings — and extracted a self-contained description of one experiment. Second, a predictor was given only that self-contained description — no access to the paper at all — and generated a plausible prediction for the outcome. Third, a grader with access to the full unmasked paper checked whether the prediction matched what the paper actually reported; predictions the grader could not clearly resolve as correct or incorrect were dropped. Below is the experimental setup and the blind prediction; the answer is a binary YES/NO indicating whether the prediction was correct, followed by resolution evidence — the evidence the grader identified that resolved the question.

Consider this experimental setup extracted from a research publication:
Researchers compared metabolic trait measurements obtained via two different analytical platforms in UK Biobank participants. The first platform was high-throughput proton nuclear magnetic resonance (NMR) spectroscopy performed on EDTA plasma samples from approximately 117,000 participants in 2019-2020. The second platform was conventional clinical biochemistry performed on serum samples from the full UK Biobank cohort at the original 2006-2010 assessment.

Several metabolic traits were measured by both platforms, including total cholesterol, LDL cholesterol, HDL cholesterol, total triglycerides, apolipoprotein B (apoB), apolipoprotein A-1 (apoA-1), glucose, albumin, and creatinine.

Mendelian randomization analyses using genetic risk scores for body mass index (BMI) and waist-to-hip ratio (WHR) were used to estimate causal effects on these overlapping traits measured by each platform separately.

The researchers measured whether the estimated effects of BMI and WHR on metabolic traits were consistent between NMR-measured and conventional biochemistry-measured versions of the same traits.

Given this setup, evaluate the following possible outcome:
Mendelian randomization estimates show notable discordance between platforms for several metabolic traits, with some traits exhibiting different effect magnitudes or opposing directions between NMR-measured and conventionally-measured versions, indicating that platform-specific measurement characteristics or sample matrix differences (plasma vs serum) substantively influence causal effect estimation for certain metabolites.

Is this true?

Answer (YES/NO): NO